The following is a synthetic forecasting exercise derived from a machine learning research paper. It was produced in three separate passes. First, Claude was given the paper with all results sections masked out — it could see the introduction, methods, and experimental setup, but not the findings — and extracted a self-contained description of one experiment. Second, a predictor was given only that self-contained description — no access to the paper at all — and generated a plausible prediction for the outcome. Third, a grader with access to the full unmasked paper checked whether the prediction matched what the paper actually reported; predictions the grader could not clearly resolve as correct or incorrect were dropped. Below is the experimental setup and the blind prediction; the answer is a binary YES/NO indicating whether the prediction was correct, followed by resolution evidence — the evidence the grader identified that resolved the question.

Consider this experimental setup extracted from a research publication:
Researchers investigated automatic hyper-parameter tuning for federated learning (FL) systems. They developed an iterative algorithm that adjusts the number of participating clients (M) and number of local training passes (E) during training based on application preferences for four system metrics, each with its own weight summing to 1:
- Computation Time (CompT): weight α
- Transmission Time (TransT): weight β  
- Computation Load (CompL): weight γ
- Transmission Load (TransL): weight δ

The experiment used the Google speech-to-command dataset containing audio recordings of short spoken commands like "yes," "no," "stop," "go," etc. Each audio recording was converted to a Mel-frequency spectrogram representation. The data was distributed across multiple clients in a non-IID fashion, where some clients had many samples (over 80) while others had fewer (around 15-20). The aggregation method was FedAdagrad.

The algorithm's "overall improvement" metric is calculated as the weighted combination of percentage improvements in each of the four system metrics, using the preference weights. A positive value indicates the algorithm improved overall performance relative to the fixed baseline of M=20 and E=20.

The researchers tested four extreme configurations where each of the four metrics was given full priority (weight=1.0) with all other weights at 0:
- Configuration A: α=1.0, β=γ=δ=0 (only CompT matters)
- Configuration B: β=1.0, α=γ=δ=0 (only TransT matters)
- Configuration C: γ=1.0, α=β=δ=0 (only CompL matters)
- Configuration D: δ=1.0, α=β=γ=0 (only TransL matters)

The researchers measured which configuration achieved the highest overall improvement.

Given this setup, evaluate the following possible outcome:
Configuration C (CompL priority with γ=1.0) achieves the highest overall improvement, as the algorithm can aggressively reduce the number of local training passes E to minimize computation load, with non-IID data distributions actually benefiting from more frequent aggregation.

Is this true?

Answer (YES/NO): YES